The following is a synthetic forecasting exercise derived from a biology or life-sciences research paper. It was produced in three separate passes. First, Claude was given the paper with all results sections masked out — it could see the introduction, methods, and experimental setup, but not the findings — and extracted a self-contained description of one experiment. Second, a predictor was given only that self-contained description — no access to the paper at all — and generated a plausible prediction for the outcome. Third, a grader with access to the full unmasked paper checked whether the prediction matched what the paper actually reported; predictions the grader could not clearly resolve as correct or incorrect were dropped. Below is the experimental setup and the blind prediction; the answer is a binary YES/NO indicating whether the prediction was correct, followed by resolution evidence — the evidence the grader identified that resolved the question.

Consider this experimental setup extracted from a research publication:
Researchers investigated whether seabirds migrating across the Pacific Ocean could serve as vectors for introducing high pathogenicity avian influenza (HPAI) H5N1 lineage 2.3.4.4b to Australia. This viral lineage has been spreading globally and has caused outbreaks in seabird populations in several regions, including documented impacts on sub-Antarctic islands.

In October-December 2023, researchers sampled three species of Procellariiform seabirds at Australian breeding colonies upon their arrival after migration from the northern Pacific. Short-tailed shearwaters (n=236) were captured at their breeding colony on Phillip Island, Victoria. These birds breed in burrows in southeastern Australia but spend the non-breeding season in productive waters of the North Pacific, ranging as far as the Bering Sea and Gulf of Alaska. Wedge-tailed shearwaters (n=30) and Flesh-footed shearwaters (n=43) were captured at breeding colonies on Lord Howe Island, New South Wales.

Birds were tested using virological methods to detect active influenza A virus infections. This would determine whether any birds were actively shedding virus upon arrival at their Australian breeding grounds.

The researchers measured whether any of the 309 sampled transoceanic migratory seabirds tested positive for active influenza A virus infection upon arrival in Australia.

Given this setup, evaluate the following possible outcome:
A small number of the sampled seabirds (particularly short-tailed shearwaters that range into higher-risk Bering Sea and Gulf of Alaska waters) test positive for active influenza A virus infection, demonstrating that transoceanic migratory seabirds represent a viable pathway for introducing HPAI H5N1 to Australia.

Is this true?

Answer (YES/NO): NO